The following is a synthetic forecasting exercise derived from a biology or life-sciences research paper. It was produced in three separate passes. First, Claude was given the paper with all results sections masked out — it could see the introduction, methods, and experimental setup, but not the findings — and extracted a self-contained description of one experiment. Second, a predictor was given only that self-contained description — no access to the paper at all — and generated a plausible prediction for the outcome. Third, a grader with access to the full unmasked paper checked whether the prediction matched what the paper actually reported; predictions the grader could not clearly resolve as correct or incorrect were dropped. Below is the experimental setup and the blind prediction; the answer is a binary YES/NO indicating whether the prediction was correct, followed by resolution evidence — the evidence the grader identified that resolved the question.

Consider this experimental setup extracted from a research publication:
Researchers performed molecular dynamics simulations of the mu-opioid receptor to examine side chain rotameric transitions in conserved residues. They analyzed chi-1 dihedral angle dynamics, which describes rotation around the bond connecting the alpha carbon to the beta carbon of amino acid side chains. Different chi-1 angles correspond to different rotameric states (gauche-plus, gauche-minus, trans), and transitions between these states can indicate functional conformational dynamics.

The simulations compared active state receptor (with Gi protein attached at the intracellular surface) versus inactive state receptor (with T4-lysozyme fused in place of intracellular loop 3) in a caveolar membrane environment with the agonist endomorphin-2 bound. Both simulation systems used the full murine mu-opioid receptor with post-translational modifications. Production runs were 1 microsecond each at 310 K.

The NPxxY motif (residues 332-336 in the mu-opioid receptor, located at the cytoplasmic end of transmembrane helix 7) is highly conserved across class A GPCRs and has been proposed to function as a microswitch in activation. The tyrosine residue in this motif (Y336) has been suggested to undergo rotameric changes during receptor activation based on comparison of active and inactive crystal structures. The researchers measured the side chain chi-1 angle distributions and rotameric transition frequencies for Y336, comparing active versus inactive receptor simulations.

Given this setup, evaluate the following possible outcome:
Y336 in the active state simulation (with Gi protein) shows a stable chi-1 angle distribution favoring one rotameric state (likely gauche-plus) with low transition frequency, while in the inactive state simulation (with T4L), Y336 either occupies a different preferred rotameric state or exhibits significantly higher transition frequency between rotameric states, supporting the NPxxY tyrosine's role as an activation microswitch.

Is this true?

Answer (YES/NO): NO